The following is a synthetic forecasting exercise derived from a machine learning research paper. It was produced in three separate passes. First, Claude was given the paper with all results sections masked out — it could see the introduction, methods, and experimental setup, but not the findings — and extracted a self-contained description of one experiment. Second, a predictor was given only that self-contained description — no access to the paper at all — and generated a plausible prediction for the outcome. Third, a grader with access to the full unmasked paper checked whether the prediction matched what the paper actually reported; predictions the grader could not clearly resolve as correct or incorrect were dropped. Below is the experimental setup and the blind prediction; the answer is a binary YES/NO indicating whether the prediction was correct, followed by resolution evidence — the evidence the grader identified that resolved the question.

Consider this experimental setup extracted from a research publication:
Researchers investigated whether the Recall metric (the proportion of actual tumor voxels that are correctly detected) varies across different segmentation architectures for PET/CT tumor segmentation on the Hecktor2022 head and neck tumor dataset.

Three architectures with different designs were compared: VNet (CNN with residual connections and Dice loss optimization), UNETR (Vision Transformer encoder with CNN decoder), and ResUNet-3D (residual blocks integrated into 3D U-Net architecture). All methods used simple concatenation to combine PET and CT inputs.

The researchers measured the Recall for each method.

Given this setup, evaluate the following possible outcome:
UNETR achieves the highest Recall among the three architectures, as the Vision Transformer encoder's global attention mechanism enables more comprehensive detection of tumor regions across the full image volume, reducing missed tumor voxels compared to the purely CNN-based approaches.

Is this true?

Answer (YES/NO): NO